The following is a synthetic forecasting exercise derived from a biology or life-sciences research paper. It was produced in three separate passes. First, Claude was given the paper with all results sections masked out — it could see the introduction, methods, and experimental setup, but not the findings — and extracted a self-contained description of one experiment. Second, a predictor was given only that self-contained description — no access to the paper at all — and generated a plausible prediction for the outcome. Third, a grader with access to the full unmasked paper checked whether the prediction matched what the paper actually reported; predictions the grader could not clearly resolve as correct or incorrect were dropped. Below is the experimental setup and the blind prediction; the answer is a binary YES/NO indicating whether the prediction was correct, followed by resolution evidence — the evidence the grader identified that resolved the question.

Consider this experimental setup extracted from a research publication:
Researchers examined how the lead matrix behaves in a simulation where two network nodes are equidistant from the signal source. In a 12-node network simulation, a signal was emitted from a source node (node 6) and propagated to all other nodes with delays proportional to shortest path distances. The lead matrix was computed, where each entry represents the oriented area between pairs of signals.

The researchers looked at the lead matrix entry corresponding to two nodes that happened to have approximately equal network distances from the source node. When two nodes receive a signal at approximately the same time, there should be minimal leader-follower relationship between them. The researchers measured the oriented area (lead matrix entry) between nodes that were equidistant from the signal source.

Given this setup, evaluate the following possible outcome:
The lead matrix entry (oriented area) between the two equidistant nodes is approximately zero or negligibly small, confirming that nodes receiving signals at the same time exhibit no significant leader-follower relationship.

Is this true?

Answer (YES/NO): YES